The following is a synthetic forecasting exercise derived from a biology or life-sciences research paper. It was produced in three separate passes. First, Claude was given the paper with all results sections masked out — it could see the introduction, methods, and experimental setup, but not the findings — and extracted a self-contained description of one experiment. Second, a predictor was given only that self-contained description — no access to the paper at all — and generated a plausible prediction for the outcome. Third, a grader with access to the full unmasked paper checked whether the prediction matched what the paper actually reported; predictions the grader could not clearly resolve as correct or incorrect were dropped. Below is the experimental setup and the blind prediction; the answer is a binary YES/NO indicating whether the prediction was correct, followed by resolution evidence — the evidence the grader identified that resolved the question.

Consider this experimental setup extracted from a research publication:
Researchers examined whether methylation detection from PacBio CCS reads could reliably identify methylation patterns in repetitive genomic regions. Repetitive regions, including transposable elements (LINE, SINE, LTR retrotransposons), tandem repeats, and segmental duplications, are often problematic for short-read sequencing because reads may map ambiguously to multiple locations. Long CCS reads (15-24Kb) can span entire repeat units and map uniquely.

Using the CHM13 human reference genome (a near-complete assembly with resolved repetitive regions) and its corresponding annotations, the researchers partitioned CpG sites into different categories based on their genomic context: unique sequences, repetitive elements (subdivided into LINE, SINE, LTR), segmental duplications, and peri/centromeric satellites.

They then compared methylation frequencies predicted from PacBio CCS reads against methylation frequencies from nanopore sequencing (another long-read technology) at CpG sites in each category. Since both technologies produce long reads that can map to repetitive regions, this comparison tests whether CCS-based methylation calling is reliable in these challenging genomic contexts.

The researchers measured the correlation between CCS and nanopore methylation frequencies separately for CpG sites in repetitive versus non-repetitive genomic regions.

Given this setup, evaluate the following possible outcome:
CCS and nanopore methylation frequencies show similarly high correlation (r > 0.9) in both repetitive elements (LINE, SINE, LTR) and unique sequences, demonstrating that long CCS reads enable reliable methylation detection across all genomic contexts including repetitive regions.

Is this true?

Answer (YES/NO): NO